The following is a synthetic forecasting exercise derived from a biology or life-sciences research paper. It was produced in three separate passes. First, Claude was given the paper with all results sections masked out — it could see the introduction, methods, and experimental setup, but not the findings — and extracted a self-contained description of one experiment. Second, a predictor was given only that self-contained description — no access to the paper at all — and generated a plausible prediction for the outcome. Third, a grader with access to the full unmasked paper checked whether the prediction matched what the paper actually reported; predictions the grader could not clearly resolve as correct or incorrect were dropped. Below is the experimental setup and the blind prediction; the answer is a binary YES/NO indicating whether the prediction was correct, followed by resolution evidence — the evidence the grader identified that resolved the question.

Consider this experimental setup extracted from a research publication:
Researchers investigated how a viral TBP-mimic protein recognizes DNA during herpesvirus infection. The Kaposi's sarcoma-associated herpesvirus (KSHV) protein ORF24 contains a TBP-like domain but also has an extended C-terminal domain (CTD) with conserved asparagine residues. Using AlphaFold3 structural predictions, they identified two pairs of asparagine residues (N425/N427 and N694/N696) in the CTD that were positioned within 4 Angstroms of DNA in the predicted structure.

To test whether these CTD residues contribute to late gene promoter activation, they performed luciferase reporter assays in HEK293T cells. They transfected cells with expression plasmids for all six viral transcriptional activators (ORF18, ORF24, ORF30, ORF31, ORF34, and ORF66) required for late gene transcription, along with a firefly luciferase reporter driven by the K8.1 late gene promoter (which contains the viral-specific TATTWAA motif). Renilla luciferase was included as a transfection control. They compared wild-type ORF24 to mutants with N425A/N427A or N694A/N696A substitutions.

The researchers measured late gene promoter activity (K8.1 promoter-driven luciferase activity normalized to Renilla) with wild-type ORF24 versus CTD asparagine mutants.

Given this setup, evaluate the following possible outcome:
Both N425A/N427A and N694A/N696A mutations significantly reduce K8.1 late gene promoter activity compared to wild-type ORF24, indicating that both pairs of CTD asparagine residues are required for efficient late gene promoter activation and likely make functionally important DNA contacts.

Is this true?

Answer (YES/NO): NO